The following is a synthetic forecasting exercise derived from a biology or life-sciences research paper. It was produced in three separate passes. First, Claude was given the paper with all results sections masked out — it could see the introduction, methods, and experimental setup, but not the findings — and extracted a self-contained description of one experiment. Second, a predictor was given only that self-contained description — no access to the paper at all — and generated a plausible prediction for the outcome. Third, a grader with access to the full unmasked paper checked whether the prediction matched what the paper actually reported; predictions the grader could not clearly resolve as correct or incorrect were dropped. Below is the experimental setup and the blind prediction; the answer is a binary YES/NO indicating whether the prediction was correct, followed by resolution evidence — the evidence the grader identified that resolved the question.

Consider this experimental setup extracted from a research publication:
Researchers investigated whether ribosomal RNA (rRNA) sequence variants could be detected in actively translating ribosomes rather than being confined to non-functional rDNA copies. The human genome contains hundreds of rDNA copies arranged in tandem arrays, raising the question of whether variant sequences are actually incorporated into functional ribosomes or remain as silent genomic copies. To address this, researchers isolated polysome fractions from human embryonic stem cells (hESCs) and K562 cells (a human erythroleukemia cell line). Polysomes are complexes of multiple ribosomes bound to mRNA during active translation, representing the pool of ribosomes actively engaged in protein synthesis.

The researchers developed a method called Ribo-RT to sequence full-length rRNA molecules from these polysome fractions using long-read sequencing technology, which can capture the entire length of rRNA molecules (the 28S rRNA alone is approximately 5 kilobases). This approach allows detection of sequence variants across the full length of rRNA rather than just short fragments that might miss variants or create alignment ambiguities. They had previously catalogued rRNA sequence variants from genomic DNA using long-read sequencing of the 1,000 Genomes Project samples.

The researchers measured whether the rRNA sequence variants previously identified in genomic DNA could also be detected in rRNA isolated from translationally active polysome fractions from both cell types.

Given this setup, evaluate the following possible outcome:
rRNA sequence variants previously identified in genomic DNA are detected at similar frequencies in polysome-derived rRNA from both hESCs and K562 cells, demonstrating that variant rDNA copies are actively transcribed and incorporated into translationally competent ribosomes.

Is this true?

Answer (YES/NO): YES